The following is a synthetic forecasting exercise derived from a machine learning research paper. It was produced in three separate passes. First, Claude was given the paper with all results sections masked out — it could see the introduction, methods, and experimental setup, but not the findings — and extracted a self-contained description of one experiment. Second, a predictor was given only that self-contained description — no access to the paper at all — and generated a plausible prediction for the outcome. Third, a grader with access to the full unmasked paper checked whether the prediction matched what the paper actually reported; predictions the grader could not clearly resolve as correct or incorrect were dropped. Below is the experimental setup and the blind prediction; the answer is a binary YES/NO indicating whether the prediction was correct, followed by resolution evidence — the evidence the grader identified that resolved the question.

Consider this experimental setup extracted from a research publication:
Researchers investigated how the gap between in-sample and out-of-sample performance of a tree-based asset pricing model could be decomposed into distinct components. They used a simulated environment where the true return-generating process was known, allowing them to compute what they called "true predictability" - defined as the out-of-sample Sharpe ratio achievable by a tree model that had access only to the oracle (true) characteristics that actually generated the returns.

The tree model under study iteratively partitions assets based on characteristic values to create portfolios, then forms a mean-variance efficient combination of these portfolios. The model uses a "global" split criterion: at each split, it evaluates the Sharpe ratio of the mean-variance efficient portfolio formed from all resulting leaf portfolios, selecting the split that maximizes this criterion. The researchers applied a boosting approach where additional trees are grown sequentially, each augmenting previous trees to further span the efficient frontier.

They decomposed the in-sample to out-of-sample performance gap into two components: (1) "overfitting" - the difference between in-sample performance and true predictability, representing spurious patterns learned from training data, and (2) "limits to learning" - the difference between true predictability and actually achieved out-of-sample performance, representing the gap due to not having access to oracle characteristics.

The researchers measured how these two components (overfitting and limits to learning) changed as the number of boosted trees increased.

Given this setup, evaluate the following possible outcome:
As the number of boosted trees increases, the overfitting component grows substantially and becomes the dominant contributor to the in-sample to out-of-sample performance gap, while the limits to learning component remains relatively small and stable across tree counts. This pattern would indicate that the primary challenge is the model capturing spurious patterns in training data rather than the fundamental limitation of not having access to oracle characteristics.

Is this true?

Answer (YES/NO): NO